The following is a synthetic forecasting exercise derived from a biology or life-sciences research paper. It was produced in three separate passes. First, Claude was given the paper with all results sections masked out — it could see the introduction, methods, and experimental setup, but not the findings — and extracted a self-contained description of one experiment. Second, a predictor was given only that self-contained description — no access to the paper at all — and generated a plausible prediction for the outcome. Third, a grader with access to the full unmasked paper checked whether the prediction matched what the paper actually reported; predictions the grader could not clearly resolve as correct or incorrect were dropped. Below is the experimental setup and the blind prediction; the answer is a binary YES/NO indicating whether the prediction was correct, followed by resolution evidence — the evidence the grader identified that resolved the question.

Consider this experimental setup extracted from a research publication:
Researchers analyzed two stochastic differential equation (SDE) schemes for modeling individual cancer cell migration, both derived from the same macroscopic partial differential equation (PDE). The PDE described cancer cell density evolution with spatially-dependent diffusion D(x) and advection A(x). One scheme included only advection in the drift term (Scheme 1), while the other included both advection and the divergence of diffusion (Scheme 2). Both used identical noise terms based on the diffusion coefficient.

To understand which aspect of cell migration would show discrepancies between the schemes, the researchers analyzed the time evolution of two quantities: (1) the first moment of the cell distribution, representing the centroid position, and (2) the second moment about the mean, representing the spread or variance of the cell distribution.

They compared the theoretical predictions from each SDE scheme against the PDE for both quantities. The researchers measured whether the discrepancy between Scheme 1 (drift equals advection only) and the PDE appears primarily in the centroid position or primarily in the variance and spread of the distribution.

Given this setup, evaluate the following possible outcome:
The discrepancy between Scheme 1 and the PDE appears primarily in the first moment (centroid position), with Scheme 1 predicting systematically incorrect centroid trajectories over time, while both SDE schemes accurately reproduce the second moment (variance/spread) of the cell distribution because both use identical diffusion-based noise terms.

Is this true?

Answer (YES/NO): YES